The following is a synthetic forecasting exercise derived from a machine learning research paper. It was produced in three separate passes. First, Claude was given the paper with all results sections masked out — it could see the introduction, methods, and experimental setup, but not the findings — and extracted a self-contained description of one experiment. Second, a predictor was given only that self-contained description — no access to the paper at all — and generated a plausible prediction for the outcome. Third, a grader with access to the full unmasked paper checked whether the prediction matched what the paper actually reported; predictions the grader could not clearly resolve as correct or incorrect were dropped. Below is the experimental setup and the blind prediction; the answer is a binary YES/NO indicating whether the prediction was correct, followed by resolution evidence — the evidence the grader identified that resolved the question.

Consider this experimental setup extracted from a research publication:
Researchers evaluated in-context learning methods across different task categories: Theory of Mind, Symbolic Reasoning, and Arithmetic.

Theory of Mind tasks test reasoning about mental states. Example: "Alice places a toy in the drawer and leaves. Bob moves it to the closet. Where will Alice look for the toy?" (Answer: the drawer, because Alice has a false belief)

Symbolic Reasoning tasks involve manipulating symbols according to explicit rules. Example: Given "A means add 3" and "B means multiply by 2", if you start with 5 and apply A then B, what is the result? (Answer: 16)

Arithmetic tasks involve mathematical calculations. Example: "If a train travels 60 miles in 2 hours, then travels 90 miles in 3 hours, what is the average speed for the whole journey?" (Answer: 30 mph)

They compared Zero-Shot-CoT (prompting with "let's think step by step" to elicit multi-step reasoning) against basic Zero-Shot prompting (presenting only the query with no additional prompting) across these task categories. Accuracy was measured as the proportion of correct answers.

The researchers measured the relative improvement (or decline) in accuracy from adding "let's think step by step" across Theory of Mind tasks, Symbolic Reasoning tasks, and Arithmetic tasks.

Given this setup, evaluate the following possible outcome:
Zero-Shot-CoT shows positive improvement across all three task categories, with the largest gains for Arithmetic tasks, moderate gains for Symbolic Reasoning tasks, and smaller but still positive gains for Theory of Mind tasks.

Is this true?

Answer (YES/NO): NO